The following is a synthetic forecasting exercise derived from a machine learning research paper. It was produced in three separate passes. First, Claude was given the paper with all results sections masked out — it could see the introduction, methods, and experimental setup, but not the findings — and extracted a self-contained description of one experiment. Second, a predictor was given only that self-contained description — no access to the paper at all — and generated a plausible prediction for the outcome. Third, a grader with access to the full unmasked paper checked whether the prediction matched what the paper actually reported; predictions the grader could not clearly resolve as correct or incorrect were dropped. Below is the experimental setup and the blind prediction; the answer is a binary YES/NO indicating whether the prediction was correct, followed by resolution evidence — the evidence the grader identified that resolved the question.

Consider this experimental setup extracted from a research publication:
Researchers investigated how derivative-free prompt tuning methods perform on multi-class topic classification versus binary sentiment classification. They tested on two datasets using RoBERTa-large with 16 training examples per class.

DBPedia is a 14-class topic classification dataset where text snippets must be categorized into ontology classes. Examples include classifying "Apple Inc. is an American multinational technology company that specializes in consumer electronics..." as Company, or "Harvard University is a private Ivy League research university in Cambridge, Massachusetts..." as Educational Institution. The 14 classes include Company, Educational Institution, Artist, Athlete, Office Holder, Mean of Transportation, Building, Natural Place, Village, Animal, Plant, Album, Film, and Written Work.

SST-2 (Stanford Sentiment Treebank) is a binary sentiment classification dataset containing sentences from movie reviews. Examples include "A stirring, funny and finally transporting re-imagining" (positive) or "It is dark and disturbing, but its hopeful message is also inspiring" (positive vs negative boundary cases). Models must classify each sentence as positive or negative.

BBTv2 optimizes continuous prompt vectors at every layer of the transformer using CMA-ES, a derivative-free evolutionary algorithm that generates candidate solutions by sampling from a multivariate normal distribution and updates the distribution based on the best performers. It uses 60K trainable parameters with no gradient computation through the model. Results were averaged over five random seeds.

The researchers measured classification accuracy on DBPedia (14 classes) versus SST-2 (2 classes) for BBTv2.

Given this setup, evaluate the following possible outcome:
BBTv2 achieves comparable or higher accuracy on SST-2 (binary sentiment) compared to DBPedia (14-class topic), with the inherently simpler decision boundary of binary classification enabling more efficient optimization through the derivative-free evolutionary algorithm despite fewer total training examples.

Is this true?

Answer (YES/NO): NO